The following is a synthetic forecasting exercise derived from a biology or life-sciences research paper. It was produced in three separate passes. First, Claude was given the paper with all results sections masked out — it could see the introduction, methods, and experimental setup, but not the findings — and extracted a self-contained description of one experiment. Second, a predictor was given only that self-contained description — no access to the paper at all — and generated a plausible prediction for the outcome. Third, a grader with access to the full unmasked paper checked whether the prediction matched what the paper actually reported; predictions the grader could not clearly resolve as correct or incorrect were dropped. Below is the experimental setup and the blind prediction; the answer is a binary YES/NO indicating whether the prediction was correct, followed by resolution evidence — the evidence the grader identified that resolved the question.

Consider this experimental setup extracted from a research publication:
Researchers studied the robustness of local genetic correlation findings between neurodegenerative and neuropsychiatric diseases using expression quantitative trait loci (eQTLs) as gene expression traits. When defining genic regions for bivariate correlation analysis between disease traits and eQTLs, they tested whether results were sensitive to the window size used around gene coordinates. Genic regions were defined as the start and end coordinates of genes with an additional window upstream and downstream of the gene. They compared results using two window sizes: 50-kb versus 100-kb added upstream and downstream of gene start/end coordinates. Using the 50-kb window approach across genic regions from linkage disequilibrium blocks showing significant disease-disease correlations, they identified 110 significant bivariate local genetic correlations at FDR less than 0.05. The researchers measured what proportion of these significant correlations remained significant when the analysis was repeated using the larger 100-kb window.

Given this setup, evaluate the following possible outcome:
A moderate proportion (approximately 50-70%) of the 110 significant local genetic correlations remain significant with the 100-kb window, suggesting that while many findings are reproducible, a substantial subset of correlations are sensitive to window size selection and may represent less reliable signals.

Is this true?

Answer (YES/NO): NO